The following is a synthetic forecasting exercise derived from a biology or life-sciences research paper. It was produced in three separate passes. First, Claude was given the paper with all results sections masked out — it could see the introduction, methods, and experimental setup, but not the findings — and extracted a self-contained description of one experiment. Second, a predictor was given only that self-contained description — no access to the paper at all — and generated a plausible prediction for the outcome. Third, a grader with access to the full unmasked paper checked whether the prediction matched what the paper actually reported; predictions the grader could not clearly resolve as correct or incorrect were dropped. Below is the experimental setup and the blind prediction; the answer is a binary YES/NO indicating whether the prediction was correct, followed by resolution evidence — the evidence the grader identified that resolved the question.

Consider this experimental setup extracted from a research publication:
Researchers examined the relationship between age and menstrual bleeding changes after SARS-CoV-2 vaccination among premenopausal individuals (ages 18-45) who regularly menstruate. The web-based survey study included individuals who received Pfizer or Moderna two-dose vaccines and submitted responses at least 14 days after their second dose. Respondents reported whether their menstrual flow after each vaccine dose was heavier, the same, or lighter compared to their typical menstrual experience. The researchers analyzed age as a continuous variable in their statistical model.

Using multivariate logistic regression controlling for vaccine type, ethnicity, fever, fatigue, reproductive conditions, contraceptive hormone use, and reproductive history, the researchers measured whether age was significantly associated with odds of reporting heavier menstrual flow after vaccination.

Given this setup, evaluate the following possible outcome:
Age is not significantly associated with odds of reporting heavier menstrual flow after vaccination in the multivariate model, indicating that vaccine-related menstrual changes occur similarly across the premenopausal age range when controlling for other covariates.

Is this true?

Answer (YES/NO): NO